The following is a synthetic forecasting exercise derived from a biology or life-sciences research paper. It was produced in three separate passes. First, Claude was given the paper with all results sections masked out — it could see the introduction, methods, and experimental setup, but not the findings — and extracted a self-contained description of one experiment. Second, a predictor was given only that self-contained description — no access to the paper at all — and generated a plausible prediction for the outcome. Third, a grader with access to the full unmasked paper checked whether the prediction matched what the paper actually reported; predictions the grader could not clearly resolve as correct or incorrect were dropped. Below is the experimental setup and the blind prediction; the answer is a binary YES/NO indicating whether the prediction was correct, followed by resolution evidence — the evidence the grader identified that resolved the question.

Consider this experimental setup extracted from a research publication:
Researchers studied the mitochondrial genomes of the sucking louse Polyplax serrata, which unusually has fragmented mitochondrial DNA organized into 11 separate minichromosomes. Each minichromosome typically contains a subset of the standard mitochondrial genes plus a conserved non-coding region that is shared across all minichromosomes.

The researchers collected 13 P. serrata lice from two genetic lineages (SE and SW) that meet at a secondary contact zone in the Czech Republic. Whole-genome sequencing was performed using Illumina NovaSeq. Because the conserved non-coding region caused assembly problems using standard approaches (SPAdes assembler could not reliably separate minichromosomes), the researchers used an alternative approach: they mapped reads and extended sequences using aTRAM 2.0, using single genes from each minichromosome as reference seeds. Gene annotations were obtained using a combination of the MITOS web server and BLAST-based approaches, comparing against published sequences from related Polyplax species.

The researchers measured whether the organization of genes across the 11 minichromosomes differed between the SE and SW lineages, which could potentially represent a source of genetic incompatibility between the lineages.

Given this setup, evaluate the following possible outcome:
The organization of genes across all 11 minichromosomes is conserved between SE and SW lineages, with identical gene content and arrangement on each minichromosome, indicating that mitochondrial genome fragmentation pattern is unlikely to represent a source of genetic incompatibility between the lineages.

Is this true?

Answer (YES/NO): YES